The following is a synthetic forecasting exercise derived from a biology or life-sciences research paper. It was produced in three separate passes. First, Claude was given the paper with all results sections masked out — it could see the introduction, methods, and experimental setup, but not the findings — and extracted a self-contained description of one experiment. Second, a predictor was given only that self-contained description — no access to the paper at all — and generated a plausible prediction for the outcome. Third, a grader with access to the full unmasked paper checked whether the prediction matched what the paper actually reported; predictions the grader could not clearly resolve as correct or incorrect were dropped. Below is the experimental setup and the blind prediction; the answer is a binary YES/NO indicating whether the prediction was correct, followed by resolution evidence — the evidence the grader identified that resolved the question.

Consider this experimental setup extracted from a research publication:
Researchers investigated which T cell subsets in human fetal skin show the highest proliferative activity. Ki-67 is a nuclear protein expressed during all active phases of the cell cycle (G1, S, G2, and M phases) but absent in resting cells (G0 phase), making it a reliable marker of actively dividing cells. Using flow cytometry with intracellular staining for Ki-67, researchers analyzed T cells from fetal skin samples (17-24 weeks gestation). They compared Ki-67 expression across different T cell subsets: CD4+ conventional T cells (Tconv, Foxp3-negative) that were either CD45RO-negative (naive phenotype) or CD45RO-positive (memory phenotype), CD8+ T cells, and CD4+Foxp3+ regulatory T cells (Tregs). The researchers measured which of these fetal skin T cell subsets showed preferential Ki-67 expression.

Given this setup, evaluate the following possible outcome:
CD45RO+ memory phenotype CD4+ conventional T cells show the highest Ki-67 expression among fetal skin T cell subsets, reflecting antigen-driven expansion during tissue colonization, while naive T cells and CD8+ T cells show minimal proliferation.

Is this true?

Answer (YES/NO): NO